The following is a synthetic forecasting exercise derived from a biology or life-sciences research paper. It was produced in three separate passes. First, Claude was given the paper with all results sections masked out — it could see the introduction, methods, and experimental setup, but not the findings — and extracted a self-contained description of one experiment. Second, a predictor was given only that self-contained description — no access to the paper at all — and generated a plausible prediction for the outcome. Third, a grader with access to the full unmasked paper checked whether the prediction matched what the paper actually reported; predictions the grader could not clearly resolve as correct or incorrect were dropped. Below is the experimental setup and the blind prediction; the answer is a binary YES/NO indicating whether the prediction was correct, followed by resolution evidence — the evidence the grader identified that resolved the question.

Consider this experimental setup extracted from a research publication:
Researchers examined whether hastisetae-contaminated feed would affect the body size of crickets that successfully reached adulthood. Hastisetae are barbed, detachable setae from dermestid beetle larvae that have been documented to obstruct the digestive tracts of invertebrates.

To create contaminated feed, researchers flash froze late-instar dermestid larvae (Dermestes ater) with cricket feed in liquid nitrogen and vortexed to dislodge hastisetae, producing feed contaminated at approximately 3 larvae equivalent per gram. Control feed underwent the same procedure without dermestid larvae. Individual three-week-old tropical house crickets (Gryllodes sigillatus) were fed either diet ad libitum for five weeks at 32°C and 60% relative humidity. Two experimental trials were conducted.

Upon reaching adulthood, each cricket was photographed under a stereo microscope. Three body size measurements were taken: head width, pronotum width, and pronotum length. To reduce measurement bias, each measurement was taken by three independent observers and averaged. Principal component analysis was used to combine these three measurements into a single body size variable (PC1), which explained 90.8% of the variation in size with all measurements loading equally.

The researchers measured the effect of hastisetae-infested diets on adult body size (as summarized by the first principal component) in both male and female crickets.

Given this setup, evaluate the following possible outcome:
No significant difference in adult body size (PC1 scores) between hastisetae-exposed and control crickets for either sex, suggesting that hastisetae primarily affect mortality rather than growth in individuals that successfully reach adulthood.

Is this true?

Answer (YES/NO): NO